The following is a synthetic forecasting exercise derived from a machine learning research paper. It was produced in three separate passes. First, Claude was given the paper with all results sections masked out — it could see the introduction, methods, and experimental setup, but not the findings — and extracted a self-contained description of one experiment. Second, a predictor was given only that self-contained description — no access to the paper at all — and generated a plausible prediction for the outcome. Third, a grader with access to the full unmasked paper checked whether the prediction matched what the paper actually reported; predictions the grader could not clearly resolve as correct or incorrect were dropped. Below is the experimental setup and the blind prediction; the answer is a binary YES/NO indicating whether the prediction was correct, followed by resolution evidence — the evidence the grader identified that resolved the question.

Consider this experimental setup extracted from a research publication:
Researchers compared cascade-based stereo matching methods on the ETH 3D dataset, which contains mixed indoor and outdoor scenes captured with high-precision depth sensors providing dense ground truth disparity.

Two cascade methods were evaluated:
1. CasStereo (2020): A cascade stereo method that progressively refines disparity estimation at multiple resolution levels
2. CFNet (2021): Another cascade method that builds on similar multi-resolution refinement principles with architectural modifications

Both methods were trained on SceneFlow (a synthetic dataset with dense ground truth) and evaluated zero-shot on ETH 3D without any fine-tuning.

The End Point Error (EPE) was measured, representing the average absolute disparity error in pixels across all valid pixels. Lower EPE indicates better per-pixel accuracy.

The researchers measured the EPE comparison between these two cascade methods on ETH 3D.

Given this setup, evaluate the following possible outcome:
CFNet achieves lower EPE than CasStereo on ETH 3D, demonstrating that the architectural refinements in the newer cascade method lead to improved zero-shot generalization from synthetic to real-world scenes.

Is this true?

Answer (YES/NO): NO